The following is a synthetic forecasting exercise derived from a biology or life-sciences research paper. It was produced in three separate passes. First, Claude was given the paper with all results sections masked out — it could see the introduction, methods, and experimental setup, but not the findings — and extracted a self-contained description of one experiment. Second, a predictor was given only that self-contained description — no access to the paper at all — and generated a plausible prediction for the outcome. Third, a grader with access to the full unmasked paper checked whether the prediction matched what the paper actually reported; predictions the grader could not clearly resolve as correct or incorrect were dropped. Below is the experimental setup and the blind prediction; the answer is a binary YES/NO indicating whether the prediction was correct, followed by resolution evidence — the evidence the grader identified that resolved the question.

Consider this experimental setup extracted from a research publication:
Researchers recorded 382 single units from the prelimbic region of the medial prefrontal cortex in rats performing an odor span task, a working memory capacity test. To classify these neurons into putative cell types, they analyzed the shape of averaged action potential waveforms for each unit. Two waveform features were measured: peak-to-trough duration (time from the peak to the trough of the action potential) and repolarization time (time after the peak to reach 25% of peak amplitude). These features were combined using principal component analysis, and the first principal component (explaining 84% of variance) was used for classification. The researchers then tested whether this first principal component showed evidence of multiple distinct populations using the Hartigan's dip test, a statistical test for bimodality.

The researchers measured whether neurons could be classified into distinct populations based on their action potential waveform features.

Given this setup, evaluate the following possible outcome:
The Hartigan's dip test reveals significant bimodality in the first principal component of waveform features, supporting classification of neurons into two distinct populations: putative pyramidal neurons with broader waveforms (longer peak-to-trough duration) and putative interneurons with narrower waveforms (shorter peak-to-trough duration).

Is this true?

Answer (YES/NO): YES